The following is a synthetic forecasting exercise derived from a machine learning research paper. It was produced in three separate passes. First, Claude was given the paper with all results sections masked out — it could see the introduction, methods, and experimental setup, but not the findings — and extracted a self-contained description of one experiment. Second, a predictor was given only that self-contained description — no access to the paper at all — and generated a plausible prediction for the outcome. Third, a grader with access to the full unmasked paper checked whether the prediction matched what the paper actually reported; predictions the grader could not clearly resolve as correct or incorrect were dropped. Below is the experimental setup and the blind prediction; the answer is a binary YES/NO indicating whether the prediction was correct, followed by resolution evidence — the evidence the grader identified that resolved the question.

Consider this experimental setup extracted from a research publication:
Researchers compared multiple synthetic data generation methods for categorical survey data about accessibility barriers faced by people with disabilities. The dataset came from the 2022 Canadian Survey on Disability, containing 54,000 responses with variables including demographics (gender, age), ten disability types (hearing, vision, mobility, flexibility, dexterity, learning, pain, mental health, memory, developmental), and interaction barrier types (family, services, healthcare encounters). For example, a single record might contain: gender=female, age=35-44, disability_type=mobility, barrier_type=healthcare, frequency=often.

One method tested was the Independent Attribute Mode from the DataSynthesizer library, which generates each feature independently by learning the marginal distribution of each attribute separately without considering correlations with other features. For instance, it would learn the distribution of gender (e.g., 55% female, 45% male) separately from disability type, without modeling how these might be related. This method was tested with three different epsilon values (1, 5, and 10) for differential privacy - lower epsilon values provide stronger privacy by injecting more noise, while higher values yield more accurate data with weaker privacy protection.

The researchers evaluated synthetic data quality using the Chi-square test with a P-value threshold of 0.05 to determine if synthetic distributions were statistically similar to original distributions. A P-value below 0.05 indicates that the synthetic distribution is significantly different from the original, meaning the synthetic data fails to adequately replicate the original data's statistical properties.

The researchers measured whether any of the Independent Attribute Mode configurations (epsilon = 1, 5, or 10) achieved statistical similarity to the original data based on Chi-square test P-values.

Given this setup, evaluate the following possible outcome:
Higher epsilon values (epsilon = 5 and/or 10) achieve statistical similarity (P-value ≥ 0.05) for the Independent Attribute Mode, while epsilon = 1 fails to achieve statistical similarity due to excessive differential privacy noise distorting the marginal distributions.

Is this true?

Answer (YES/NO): NO